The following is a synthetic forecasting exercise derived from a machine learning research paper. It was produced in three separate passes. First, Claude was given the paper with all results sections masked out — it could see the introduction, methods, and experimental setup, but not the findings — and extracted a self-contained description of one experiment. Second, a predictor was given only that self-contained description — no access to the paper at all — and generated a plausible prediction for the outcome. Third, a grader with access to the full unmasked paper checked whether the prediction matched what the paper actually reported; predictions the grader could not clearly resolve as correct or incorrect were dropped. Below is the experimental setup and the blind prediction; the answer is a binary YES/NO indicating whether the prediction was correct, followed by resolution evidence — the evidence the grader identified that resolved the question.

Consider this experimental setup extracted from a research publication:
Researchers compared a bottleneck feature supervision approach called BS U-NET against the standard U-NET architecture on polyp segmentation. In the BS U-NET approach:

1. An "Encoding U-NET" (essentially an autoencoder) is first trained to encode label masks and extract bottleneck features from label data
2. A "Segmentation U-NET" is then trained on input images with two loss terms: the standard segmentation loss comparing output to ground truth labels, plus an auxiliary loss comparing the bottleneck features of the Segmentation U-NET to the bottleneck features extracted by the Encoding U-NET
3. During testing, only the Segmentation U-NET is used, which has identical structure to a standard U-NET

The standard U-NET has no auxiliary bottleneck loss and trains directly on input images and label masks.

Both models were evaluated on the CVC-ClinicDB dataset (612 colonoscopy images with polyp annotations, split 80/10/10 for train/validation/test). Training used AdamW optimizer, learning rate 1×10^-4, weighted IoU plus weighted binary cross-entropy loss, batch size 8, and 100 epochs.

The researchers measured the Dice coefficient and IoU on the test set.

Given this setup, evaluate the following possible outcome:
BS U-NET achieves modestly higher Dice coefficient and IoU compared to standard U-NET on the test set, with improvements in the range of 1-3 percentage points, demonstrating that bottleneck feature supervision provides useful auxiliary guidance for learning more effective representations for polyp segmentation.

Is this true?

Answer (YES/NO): NO